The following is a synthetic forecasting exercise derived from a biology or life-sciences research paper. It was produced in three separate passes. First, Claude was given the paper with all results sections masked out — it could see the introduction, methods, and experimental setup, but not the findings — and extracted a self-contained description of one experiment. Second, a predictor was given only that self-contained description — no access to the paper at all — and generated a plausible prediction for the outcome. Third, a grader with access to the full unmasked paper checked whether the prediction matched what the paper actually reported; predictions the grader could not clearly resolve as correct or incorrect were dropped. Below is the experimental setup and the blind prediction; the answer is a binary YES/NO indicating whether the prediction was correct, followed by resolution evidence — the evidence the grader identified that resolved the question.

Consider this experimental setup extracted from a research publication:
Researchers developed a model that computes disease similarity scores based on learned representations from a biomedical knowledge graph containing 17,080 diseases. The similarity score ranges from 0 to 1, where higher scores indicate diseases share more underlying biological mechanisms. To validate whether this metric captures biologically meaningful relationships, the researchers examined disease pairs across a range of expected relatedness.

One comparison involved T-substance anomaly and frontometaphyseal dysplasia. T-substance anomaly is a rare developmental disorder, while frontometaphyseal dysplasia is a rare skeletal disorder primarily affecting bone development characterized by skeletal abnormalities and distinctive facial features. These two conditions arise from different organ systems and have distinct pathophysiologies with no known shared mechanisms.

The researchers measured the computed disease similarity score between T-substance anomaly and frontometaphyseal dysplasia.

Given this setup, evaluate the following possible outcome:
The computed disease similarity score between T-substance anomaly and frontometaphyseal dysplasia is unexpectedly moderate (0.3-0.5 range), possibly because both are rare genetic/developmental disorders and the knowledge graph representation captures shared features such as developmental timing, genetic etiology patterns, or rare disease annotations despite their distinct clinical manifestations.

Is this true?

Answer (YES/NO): NO